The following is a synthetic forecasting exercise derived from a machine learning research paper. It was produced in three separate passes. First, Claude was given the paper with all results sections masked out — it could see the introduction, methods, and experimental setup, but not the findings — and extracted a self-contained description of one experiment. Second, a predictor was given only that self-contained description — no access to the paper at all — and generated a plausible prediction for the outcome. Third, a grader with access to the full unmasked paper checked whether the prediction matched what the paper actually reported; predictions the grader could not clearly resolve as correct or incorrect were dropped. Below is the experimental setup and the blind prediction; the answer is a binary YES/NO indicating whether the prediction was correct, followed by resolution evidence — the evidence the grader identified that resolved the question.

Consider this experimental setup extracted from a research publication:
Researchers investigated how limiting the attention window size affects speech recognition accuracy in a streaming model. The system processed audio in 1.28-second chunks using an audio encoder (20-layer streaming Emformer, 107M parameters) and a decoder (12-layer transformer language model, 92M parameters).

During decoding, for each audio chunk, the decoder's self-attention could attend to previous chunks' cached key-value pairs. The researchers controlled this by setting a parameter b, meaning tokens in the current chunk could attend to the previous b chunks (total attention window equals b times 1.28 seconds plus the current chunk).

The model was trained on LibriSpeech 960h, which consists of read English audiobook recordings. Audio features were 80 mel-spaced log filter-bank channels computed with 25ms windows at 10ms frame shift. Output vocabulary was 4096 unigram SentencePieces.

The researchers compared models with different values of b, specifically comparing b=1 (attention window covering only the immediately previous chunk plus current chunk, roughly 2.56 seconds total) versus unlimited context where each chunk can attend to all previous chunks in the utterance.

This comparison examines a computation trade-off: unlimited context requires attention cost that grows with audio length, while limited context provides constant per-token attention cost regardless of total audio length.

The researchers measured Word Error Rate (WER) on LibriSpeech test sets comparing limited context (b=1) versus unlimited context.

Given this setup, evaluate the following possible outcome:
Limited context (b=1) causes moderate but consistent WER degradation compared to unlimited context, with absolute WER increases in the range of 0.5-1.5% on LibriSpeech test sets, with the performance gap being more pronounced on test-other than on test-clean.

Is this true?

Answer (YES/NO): NO